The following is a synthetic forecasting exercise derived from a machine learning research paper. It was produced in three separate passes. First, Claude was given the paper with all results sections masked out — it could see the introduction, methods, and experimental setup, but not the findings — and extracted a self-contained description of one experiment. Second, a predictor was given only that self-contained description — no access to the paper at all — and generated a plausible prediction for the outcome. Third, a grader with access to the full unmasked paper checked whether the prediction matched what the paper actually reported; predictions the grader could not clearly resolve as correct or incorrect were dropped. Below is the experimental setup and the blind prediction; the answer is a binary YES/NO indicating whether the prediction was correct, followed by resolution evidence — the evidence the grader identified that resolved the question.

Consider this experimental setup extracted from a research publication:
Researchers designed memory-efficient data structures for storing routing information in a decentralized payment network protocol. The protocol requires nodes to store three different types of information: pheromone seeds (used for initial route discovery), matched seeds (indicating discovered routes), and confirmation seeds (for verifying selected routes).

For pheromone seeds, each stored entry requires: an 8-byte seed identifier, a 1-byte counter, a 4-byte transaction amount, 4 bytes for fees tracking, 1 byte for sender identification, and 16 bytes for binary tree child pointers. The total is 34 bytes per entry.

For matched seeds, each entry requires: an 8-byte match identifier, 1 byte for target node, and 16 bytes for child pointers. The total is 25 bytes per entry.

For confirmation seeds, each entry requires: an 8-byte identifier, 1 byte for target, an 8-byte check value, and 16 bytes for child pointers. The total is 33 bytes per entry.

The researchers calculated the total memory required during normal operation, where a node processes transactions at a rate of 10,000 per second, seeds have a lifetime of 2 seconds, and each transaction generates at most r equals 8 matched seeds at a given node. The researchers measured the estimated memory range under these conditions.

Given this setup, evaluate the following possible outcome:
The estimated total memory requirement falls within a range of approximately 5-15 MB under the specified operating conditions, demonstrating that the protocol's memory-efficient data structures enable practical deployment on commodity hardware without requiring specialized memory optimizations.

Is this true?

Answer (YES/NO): NO